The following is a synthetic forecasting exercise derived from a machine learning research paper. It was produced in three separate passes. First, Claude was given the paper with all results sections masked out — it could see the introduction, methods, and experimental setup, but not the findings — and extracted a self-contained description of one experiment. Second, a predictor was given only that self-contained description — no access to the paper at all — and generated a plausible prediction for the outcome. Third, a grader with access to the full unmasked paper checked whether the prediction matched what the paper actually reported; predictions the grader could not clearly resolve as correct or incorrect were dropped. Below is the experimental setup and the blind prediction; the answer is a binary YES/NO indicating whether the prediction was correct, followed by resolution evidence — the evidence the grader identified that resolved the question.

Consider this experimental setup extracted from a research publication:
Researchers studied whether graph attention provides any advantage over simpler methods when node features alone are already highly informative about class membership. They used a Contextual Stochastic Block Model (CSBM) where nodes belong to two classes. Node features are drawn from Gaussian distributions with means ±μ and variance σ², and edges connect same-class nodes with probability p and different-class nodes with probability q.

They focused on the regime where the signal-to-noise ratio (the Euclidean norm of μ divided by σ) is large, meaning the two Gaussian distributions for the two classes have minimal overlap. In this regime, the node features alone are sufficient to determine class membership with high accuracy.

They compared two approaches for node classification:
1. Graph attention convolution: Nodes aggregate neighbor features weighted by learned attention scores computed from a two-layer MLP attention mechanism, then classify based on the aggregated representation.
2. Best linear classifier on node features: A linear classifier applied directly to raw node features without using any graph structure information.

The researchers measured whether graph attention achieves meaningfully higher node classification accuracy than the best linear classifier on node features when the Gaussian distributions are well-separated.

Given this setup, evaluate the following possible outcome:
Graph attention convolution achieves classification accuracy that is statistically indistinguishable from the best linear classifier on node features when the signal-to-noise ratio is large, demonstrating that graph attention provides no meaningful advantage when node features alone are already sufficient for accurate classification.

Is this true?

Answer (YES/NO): YES